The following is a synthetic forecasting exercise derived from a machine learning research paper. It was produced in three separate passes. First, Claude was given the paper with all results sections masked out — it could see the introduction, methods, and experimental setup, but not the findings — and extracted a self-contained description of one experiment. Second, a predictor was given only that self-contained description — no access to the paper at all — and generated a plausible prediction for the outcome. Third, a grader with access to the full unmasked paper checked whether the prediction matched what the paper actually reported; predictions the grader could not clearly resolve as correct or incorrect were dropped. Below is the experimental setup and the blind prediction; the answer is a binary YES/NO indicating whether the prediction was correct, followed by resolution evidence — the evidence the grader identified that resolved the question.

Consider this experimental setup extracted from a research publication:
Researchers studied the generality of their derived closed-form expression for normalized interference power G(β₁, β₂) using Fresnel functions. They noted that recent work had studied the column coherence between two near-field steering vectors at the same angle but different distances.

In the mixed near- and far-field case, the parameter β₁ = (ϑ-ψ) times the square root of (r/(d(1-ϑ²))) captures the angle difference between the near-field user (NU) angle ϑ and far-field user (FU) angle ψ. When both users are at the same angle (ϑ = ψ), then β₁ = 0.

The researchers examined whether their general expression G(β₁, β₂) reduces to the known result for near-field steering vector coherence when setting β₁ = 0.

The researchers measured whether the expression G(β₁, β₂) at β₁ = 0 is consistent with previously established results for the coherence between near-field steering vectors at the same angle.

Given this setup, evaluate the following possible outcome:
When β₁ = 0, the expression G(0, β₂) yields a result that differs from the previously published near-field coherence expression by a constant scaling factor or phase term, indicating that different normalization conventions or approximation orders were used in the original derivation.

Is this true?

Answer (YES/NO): NO